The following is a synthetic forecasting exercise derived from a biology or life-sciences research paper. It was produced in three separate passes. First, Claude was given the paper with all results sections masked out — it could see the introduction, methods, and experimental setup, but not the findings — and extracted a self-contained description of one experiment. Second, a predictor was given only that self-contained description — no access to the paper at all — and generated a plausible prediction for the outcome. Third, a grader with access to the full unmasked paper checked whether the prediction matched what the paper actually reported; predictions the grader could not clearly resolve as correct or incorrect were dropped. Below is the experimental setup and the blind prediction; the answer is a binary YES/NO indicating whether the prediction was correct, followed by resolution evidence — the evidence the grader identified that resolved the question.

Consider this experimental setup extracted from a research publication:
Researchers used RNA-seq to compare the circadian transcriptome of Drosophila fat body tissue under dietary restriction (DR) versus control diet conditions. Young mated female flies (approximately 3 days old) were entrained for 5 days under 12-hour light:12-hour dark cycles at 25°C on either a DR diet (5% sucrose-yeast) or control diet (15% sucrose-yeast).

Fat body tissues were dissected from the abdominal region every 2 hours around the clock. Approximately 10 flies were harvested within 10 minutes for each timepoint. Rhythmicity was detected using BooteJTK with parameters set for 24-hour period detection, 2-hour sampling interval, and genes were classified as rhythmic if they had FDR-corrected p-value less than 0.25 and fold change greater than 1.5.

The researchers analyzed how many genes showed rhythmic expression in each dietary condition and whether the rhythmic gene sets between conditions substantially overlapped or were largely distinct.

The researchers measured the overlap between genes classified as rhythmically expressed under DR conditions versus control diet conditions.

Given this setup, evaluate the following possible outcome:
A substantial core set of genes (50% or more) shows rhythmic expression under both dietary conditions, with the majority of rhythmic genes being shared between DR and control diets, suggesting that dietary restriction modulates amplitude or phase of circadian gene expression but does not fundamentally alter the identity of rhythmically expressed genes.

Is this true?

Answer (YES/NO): NO